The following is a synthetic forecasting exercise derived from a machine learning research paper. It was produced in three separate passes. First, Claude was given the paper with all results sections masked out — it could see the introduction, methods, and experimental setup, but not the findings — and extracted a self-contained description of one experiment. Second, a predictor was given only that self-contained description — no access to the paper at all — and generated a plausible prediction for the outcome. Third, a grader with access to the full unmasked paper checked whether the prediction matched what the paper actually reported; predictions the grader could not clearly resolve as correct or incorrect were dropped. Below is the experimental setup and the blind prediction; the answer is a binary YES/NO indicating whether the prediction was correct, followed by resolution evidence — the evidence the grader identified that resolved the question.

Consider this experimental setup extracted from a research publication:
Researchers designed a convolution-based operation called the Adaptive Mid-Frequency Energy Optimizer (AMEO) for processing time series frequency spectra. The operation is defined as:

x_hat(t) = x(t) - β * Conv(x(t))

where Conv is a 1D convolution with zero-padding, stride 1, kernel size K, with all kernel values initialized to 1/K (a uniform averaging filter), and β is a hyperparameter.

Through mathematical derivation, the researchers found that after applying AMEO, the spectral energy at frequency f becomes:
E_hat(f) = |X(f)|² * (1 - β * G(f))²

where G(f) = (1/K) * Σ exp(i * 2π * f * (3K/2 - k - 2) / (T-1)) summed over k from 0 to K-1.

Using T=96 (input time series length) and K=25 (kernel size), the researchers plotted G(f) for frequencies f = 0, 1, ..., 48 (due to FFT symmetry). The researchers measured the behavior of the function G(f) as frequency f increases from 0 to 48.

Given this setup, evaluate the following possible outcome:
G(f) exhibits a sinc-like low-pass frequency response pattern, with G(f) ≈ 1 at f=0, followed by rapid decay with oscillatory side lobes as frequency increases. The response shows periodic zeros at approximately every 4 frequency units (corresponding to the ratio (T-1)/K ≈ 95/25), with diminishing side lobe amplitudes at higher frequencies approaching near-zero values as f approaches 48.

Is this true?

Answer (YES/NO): NO